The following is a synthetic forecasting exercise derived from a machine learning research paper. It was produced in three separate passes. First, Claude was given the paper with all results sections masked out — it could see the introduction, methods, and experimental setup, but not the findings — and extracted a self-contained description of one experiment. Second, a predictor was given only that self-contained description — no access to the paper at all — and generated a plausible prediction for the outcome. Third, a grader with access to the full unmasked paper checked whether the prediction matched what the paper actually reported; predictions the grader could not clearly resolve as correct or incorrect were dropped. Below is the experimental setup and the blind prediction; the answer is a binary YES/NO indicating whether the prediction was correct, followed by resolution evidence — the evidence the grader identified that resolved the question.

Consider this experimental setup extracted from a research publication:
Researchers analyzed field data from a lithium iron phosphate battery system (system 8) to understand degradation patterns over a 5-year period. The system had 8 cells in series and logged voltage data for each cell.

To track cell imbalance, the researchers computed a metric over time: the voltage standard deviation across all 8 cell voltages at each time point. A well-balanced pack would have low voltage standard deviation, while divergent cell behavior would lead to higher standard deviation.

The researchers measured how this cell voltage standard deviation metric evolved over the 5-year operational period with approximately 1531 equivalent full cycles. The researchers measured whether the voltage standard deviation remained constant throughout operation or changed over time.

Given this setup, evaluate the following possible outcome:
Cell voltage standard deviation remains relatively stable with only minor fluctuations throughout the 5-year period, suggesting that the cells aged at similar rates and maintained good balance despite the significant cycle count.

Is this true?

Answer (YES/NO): NO